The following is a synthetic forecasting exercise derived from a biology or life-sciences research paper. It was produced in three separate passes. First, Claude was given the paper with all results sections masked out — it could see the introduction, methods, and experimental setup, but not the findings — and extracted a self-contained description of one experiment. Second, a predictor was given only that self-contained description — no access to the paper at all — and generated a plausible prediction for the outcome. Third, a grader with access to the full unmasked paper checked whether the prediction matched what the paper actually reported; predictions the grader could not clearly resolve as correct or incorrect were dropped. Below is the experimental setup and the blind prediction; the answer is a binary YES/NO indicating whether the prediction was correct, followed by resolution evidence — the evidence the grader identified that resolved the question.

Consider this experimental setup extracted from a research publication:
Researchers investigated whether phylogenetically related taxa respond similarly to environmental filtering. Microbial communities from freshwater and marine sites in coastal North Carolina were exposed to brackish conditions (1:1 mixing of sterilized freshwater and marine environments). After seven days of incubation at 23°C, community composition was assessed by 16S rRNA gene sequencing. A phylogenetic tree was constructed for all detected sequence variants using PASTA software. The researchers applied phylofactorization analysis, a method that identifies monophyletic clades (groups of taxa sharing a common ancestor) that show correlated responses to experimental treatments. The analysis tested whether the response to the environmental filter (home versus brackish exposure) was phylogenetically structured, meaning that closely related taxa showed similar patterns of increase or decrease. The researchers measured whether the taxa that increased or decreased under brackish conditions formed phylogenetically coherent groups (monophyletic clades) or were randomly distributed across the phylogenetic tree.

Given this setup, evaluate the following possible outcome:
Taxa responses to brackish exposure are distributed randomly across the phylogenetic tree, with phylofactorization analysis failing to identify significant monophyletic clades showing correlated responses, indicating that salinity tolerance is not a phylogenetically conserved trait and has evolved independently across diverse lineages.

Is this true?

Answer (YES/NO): NO